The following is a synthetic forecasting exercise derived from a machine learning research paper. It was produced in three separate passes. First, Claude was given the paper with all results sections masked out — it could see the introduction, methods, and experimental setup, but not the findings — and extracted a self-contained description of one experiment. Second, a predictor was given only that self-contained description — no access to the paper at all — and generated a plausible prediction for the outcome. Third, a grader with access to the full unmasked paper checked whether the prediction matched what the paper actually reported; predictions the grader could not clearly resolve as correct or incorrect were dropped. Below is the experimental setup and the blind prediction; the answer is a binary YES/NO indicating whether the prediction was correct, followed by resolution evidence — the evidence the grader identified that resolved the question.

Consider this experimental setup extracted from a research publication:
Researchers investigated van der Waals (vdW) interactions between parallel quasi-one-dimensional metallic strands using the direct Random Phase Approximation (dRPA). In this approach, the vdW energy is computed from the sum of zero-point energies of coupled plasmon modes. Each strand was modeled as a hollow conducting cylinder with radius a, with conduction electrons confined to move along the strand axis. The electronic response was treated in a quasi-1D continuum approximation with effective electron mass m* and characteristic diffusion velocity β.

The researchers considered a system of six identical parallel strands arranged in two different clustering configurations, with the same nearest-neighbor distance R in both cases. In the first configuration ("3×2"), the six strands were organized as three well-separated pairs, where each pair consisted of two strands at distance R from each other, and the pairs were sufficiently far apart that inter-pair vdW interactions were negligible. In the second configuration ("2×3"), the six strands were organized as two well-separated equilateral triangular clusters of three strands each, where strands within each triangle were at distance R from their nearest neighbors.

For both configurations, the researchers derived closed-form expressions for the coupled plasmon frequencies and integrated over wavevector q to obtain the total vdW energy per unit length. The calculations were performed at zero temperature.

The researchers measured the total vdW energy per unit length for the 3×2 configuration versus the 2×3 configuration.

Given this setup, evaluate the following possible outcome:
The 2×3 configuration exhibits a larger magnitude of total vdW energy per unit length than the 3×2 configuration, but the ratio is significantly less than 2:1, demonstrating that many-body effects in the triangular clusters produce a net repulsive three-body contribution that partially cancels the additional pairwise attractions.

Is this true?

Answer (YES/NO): NO